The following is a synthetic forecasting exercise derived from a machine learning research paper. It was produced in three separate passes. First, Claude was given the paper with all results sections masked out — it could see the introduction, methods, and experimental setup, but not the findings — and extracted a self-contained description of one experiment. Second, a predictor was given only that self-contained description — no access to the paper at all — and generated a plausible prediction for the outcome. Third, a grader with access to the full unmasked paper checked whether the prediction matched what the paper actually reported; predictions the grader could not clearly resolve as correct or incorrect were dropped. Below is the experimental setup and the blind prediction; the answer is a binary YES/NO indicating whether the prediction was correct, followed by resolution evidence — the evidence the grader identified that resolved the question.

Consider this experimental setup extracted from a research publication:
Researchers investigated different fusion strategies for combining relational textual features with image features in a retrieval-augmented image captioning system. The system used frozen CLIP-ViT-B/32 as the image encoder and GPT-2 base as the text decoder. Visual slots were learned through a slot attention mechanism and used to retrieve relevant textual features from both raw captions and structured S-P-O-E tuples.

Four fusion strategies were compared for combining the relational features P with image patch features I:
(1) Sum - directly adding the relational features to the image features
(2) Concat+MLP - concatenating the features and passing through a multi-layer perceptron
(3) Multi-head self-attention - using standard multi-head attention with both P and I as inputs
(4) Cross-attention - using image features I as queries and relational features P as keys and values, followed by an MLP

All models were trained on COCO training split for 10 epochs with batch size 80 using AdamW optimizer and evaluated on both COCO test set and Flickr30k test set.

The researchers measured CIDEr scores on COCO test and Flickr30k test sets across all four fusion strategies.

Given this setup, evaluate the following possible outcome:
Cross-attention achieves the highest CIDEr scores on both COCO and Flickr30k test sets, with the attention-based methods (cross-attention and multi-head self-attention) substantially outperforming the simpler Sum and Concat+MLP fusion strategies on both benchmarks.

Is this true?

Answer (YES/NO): YES